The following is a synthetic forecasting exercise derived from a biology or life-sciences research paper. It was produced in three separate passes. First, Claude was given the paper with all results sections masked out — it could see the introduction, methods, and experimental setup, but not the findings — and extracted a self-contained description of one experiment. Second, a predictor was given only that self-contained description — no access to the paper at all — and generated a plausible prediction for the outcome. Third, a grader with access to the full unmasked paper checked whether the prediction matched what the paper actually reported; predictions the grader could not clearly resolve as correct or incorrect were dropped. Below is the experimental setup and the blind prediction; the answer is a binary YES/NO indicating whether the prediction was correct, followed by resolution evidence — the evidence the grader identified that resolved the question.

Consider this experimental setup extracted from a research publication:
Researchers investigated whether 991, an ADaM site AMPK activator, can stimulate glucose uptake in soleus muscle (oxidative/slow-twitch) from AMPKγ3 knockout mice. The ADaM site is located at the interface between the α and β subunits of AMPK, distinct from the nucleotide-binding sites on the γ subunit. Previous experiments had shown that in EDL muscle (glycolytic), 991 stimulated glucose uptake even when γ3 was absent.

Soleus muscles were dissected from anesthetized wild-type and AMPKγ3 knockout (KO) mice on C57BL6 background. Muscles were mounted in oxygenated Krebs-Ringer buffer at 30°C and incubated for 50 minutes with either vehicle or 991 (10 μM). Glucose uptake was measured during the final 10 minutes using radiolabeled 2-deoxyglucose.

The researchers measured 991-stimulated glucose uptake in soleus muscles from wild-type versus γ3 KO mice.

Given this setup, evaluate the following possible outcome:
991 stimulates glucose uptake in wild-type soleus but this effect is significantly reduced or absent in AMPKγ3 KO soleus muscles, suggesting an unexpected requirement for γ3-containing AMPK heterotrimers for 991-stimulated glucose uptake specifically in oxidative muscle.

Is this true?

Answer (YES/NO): NO